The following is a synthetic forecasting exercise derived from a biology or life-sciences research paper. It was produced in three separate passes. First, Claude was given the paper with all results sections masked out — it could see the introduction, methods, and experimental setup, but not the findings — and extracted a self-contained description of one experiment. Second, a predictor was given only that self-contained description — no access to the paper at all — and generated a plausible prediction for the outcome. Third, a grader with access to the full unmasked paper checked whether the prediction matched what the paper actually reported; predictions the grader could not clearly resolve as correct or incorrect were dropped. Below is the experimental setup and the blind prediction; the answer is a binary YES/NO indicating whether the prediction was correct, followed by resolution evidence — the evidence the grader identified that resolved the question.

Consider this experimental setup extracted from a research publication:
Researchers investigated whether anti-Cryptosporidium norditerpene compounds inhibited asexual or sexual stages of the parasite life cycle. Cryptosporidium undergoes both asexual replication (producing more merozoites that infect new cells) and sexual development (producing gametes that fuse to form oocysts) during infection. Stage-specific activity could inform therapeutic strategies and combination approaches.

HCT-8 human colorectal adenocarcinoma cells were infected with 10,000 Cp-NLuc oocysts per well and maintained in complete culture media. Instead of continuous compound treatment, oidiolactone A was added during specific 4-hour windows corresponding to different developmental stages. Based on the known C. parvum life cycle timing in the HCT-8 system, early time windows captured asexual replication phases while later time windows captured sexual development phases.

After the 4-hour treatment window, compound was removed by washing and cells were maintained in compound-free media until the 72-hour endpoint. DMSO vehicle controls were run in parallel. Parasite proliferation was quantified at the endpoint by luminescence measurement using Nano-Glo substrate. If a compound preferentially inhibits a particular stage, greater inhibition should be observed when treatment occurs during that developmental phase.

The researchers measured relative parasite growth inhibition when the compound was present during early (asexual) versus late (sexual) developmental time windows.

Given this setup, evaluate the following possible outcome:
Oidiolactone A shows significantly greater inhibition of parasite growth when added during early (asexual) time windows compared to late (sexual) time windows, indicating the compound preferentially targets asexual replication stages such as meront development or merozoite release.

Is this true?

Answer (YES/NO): YES